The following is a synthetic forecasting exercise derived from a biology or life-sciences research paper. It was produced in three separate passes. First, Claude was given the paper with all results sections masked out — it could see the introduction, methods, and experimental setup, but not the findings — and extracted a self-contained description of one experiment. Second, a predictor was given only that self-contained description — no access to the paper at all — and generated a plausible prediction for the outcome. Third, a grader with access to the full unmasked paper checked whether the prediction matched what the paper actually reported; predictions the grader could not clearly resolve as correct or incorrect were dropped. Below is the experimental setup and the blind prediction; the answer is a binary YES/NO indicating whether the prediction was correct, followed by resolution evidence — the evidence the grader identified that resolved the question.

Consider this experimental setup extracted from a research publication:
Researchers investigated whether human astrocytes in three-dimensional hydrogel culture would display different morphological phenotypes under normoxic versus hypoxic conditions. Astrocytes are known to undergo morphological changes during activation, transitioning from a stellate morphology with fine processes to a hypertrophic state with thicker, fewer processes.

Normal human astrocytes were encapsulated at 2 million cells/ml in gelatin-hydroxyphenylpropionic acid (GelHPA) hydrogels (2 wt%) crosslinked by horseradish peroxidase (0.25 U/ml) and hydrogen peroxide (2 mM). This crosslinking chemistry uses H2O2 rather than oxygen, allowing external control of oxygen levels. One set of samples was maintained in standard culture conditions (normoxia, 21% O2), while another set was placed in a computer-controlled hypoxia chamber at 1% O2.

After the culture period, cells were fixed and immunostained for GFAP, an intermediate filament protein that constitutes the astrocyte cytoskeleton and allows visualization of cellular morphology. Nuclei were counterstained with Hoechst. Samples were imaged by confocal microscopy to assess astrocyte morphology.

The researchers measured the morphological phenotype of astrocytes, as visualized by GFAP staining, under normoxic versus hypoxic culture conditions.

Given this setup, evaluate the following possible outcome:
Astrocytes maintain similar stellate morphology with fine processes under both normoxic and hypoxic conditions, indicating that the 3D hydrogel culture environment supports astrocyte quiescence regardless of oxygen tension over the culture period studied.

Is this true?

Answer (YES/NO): NO